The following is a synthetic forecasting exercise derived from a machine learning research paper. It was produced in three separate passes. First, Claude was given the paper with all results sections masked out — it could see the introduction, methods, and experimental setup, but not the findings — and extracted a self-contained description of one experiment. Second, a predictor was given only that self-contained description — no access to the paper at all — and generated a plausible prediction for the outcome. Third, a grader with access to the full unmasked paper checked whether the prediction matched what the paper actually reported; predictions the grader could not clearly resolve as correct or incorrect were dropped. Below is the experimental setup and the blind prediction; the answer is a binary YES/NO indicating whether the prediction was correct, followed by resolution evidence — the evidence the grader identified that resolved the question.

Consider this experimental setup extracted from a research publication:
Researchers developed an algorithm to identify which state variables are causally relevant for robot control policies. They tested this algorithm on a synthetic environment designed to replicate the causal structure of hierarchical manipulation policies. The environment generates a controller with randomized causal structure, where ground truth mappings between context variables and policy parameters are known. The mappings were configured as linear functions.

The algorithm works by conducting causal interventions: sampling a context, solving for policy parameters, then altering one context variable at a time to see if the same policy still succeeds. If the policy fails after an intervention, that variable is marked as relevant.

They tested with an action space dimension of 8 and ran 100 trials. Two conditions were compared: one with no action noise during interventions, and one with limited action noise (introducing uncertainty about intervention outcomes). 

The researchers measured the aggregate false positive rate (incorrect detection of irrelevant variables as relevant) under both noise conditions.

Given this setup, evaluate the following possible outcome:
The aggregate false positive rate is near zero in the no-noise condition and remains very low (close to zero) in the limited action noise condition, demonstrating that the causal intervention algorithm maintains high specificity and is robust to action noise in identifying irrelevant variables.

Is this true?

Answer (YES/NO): NO